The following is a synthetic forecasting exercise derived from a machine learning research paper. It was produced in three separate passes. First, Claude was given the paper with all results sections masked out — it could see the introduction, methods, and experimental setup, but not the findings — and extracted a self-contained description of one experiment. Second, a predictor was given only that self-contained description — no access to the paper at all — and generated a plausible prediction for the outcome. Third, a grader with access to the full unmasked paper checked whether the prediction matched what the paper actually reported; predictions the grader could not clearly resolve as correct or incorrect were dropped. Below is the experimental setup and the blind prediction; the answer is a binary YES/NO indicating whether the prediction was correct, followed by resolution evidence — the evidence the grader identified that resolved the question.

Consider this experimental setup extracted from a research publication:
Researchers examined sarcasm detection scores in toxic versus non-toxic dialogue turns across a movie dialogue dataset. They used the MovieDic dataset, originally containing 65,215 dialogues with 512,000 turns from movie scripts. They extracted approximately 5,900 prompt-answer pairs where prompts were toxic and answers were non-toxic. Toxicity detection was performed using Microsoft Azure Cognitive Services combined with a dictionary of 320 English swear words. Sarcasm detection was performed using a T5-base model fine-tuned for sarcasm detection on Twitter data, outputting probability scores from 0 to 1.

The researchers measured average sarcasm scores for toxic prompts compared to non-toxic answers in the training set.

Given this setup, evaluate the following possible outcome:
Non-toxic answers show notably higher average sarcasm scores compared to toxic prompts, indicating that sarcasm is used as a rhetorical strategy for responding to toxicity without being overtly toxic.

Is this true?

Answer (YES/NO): NO